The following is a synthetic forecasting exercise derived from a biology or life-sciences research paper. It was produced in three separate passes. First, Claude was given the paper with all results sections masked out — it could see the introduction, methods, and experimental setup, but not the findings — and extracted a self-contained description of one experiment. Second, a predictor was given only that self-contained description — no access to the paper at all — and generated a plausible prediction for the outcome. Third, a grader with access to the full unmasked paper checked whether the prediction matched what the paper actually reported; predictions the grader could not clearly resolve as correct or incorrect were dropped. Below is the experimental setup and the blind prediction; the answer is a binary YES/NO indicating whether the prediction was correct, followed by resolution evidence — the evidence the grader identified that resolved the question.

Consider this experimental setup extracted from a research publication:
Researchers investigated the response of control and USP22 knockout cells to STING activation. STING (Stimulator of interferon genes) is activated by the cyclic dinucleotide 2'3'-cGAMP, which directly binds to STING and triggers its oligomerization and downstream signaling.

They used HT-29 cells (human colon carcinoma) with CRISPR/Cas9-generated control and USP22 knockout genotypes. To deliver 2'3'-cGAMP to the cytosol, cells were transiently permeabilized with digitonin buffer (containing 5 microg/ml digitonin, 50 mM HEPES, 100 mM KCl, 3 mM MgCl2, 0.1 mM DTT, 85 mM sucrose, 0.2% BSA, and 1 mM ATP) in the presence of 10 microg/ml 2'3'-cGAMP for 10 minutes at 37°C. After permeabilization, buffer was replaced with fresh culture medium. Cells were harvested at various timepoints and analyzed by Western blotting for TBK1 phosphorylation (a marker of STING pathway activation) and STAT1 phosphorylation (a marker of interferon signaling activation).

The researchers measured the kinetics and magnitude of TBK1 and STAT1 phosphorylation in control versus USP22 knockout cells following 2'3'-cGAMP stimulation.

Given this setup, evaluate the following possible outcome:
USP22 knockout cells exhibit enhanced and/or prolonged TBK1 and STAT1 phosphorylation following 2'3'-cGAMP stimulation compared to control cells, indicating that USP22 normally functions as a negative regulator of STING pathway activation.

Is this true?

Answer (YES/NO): YES